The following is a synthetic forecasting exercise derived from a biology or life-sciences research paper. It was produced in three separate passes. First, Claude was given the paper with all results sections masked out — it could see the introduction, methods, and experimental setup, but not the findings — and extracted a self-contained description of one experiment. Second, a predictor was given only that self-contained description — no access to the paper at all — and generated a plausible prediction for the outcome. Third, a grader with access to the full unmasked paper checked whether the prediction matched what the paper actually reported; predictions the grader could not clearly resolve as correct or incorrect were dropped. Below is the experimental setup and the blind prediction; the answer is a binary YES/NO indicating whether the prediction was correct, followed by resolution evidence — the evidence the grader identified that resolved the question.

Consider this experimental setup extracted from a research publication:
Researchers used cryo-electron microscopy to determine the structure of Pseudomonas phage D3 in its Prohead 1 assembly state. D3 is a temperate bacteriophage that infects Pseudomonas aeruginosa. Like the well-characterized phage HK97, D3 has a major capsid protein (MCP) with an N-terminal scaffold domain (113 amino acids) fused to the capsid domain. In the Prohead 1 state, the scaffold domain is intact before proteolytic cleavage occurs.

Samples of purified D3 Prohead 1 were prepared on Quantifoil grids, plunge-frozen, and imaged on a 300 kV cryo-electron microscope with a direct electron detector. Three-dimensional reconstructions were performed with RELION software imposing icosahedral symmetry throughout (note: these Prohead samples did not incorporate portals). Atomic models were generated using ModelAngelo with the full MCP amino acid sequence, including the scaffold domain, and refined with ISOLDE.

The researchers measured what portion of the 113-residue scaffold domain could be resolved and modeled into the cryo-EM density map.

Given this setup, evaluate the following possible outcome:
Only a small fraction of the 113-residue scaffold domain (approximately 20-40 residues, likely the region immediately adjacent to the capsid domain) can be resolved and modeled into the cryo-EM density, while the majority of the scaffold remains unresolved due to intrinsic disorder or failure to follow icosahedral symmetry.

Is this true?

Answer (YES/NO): YES